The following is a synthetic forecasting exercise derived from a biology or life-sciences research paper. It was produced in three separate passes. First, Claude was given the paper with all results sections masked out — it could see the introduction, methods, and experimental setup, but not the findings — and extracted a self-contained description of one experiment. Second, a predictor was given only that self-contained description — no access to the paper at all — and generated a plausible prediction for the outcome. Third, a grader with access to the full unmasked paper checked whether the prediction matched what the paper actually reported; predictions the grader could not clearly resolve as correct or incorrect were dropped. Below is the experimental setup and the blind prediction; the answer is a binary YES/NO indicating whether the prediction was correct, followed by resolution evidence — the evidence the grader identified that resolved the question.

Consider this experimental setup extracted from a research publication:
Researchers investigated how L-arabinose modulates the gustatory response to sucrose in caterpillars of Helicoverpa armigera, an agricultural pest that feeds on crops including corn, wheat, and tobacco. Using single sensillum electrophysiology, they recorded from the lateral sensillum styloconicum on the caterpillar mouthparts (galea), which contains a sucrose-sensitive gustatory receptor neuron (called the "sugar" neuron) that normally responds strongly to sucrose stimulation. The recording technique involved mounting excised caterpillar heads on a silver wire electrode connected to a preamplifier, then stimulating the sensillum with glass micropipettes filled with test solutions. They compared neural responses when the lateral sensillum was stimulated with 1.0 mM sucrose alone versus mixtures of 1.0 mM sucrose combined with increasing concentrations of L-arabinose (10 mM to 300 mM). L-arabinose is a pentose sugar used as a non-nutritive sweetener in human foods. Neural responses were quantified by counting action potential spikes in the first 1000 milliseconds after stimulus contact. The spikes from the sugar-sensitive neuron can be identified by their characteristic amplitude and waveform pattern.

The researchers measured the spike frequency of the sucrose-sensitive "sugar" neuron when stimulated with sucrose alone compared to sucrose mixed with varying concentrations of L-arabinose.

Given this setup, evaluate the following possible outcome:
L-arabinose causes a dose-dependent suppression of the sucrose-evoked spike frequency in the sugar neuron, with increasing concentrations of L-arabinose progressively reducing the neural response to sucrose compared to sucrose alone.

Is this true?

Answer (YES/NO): YES